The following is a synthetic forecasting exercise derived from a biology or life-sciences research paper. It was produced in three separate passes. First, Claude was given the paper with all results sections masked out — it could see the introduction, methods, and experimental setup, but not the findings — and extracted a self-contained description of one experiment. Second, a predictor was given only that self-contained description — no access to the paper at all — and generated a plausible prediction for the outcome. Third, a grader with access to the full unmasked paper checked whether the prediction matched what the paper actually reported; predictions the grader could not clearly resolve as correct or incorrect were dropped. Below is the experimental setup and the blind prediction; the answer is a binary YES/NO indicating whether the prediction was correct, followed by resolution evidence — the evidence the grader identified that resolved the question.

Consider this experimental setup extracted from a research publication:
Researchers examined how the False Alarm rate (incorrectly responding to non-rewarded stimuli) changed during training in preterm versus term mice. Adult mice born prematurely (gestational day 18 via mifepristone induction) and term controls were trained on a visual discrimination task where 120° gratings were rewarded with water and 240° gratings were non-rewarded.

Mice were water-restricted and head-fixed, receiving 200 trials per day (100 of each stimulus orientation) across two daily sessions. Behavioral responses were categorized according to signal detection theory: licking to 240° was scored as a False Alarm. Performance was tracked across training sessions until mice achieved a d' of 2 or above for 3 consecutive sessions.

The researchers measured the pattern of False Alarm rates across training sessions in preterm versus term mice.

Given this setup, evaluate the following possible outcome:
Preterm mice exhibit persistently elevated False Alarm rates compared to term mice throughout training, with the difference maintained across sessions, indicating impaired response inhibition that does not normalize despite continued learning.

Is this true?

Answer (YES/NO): NO